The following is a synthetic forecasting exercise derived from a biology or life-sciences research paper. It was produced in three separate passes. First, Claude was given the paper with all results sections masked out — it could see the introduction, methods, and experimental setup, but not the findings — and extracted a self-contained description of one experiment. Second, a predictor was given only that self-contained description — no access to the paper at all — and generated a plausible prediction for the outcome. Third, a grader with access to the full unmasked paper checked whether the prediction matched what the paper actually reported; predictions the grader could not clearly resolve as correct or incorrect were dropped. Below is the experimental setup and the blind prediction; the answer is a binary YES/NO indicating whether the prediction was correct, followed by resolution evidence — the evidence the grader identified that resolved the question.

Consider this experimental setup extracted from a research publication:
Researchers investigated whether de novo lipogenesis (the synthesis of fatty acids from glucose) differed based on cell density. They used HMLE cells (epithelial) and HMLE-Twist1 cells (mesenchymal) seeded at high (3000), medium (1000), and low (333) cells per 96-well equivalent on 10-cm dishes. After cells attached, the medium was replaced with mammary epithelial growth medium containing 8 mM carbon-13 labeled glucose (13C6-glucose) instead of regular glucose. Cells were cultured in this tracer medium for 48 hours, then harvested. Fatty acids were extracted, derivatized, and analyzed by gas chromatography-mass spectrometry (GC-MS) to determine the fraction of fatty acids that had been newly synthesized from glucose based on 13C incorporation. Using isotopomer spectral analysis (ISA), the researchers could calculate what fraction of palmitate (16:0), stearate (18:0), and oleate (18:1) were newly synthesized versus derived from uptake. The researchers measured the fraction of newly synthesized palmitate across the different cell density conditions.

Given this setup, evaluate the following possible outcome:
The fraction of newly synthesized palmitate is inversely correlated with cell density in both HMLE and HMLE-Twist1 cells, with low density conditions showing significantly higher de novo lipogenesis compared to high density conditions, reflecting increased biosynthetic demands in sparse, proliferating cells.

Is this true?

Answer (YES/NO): NO